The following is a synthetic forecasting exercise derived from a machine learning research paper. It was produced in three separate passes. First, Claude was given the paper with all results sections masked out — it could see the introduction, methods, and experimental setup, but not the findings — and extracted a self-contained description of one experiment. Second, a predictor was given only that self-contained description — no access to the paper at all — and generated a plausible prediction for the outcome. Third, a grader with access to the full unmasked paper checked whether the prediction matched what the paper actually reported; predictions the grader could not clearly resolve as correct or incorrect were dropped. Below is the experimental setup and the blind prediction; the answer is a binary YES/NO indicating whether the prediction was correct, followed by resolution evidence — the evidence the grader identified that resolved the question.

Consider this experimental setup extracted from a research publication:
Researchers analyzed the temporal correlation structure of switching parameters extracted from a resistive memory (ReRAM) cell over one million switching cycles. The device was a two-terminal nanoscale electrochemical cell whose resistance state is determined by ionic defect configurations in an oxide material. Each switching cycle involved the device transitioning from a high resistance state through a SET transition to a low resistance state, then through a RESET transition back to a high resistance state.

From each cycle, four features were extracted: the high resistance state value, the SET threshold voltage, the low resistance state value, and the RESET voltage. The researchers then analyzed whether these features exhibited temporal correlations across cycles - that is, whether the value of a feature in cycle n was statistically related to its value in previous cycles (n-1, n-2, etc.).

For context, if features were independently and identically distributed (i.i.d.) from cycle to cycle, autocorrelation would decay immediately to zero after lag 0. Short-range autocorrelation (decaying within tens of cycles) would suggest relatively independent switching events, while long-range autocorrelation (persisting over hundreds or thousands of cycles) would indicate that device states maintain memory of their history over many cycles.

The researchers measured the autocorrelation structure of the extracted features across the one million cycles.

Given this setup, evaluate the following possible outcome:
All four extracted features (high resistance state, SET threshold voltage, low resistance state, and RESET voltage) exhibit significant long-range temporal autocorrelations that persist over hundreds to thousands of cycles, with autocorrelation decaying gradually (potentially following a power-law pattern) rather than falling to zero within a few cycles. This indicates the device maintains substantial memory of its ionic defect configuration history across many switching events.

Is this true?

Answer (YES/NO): YES